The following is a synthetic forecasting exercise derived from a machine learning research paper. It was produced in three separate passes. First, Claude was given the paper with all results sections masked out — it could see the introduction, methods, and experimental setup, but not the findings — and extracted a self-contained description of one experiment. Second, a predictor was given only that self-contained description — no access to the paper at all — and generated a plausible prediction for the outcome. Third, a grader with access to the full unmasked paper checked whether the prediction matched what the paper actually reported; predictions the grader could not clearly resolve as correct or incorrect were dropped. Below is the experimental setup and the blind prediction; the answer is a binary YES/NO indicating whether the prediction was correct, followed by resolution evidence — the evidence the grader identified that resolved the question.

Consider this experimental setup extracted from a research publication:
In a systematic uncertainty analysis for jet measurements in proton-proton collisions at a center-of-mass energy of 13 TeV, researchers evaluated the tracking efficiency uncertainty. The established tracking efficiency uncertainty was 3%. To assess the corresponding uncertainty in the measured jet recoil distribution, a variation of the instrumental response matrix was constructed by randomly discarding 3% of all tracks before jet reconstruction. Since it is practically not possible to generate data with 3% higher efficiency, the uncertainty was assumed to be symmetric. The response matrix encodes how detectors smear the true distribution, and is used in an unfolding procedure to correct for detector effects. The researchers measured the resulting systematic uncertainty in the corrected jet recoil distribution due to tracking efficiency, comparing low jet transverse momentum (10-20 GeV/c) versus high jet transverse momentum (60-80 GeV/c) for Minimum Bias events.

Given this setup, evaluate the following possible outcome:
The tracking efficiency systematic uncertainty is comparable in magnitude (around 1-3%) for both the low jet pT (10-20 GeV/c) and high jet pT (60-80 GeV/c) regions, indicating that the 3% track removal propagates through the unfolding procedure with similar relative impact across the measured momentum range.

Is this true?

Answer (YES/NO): NO